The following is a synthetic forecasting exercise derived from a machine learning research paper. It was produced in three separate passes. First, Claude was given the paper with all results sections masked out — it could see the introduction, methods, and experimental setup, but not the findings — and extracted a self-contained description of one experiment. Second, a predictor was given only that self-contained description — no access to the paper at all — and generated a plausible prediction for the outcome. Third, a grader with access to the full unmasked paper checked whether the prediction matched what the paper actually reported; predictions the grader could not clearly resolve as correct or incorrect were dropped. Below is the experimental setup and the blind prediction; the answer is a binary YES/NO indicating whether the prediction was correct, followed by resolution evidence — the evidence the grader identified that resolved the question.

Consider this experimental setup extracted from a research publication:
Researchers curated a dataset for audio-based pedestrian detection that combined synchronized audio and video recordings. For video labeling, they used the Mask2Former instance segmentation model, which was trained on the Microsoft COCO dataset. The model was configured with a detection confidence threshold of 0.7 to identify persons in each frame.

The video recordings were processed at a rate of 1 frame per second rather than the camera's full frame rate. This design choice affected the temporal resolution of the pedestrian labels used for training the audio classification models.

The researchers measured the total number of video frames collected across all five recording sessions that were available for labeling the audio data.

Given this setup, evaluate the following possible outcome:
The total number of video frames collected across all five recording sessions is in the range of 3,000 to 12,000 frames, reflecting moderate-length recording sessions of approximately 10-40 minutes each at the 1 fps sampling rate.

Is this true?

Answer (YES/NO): NO